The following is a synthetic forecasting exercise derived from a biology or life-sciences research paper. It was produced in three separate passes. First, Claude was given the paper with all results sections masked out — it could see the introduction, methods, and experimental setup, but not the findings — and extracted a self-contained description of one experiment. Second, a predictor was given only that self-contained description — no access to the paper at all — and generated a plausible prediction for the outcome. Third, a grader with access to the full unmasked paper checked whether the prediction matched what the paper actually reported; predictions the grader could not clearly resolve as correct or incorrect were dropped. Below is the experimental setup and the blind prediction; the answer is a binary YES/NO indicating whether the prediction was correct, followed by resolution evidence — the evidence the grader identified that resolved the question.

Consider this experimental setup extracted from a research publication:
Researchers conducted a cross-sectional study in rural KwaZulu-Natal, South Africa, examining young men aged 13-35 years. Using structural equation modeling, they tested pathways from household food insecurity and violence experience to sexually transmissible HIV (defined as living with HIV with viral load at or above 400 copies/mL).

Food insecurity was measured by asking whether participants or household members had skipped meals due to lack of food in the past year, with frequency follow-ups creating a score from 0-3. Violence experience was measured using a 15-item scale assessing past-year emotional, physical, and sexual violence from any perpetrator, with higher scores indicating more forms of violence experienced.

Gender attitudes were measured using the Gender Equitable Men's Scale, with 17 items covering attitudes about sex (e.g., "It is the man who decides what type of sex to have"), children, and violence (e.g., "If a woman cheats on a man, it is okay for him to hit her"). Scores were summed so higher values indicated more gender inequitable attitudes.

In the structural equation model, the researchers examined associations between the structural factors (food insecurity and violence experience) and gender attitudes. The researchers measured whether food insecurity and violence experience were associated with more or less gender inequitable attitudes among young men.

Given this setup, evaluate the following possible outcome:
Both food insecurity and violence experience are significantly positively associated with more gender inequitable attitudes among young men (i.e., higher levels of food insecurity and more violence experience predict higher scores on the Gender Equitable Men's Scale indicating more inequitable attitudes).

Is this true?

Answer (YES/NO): YES